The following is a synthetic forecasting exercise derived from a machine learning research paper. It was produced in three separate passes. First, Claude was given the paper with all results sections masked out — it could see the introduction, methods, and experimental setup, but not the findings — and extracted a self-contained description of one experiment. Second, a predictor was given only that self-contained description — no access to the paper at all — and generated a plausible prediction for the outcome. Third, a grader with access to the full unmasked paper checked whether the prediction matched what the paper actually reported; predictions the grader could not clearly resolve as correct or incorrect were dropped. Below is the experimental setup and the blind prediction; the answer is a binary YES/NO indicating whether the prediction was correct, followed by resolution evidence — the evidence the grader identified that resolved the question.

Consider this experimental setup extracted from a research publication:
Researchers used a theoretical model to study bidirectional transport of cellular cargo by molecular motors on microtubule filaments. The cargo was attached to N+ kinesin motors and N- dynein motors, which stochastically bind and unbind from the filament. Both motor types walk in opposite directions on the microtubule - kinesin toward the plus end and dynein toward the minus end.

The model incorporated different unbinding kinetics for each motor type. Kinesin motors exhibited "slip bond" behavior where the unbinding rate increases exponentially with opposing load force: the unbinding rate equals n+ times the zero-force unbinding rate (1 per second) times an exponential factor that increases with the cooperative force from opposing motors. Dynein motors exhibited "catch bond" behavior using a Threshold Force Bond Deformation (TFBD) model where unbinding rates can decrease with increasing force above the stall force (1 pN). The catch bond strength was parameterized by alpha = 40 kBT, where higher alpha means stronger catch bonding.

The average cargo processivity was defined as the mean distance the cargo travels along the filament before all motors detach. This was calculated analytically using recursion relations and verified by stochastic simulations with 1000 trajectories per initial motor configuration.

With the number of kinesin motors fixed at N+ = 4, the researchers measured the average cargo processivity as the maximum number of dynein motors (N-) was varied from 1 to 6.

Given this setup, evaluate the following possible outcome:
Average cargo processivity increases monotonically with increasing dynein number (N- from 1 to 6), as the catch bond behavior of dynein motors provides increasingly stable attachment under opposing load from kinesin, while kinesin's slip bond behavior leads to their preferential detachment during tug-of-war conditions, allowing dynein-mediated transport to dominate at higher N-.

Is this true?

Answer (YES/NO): NO